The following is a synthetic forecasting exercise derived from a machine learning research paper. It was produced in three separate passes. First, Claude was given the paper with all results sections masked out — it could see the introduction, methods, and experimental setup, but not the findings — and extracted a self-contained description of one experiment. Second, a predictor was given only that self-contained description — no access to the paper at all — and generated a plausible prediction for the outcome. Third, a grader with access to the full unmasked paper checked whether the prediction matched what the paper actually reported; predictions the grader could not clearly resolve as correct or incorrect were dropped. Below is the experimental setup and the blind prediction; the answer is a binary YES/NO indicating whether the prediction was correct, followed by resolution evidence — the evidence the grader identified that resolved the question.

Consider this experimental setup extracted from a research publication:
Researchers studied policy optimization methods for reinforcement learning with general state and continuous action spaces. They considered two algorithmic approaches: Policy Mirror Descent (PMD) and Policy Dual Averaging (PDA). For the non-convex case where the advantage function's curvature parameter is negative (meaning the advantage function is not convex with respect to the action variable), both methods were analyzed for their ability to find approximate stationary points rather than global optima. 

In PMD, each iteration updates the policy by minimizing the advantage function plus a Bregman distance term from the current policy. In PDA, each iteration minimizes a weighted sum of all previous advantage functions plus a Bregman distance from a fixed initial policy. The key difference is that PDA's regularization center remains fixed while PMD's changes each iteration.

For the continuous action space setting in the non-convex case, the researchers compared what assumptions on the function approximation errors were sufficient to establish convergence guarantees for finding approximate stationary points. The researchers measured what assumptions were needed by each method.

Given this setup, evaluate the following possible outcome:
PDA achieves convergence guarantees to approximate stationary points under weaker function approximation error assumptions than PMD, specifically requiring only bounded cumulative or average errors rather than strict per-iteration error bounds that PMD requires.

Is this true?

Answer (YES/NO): NO